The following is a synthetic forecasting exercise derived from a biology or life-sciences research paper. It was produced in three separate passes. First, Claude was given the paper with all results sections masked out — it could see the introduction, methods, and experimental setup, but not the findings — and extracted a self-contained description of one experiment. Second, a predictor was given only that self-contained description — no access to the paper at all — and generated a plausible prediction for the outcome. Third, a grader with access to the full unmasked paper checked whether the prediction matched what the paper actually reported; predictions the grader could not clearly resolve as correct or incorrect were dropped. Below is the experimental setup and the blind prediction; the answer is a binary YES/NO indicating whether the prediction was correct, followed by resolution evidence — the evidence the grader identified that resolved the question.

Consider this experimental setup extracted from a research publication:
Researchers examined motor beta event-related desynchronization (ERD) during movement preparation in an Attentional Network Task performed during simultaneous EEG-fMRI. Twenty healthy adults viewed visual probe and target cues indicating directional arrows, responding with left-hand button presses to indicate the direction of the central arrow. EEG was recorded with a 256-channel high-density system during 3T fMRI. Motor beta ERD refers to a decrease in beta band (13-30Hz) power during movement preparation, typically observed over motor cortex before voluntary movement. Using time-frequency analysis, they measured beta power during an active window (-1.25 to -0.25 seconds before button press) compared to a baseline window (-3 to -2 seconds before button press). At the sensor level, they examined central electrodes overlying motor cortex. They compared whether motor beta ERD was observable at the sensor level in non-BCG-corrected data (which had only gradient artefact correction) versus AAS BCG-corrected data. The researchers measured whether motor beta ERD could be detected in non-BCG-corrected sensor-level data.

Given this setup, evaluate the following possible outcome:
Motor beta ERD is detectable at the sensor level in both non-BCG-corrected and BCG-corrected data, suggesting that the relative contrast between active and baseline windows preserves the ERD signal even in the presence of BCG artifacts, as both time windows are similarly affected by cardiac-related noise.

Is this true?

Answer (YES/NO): NO